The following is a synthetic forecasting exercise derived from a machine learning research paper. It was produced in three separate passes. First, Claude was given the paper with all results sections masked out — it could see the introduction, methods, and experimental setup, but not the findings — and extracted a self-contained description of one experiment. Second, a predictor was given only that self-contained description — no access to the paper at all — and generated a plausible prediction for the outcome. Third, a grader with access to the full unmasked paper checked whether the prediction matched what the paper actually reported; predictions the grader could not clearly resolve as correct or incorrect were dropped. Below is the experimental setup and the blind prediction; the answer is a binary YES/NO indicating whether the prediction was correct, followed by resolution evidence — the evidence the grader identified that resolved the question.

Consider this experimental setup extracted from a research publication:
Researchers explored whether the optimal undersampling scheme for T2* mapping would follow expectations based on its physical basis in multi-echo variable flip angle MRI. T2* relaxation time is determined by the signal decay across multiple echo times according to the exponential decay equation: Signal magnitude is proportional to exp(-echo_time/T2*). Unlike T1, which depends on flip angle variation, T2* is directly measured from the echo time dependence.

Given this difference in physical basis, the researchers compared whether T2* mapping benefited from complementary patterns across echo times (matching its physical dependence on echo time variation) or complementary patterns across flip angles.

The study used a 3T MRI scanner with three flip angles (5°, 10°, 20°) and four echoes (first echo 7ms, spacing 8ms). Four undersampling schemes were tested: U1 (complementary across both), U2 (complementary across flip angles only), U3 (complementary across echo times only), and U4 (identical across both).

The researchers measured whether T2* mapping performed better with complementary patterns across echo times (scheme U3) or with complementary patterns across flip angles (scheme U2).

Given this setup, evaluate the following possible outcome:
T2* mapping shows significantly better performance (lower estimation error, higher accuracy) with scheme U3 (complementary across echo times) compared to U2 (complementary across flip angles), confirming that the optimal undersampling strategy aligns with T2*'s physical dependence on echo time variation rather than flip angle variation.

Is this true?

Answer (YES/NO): NO